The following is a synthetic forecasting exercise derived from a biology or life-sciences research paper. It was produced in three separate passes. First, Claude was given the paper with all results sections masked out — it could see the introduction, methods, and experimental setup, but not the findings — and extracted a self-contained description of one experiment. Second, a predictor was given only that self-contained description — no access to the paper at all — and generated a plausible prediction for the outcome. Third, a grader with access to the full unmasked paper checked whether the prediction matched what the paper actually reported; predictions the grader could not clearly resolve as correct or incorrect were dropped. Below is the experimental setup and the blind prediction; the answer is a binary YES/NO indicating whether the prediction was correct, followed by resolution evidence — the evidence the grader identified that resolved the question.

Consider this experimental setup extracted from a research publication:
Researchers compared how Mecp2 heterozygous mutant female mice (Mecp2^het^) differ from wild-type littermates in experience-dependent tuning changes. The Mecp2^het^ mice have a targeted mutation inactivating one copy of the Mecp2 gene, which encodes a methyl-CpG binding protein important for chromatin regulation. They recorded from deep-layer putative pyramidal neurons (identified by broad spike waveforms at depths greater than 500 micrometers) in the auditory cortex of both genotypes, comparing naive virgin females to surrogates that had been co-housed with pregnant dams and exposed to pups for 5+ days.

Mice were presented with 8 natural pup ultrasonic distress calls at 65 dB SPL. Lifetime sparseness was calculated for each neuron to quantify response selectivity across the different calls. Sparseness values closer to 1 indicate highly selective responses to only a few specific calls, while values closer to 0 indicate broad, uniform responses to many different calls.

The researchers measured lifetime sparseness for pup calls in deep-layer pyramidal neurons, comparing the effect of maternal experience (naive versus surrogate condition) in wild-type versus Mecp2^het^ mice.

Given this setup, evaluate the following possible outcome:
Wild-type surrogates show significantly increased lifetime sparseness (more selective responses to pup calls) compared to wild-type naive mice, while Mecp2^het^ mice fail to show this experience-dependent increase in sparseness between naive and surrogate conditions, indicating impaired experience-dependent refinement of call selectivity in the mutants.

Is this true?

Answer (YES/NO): YES